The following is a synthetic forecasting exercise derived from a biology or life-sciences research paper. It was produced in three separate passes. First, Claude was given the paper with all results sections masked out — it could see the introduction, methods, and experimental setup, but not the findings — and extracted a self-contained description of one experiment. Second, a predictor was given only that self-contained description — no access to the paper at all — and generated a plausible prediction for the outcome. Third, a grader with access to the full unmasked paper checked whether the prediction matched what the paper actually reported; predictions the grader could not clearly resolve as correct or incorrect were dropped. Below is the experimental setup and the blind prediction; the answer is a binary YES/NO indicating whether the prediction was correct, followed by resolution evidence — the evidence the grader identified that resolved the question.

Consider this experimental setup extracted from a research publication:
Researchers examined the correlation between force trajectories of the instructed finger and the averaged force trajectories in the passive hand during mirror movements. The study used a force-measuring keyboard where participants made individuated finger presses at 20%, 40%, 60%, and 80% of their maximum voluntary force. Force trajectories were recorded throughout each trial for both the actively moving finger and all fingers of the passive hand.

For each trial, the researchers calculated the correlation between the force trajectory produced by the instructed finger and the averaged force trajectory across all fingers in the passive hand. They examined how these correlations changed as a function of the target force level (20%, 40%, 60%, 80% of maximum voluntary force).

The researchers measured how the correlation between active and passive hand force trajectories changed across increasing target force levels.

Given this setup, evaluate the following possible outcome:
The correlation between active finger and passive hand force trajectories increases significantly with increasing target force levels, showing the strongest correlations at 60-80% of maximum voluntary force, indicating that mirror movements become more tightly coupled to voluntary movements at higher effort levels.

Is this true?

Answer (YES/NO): YES